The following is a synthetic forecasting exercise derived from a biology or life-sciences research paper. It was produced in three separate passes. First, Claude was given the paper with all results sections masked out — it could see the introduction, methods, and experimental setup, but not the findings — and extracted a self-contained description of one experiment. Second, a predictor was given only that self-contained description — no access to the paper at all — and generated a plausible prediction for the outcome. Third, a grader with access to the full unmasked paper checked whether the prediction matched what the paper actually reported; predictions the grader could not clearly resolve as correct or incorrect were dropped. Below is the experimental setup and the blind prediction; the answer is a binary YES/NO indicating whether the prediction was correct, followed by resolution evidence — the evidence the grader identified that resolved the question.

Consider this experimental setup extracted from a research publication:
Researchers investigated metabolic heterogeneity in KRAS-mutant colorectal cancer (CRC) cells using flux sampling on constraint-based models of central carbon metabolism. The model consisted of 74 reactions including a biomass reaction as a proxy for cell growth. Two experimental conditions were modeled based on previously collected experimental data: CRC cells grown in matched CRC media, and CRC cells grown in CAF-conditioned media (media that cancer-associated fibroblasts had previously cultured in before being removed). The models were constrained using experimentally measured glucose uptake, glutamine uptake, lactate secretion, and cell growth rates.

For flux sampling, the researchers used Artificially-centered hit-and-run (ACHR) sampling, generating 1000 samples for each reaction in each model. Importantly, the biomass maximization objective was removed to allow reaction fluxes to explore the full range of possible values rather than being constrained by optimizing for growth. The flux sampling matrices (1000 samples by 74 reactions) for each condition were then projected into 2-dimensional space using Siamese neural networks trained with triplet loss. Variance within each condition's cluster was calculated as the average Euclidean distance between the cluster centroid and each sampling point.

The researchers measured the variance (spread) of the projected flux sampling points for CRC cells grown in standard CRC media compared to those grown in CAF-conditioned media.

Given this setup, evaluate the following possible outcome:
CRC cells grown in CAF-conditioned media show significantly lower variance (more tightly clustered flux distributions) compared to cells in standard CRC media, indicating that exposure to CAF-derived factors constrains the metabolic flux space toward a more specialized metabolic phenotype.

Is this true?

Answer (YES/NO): NO